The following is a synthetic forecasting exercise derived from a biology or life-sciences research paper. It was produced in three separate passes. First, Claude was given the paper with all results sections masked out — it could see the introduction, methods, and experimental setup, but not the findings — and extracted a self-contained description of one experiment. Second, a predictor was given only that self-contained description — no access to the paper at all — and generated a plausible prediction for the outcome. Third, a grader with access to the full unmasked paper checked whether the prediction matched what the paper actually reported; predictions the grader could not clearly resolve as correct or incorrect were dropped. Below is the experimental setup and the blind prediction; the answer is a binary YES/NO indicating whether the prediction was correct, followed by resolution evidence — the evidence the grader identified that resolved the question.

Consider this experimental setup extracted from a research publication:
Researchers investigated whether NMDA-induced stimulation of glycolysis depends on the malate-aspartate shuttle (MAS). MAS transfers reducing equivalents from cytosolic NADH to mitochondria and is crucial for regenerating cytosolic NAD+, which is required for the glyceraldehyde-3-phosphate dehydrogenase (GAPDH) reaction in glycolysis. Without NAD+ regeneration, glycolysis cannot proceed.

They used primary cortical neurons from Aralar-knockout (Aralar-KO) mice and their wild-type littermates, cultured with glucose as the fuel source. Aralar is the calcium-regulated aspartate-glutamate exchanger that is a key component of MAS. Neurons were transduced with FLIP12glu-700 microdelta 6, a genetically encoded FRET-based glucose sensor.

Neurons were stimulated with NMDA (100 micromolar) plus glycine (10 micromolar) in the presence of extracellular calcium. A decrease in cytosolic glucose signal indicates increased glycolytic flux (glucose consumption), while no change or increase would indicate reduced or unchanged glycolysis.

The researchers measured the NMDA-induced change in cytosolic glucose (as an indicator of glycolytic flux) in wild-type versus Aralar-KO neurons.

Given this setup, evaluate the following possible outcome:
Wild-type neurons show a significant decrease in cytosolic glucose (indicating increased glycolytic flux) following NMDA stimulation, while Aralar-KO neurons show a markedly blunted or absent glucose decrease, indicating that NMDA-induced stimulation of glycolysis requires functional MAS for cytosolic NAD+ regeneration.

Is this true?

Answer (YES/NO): YES